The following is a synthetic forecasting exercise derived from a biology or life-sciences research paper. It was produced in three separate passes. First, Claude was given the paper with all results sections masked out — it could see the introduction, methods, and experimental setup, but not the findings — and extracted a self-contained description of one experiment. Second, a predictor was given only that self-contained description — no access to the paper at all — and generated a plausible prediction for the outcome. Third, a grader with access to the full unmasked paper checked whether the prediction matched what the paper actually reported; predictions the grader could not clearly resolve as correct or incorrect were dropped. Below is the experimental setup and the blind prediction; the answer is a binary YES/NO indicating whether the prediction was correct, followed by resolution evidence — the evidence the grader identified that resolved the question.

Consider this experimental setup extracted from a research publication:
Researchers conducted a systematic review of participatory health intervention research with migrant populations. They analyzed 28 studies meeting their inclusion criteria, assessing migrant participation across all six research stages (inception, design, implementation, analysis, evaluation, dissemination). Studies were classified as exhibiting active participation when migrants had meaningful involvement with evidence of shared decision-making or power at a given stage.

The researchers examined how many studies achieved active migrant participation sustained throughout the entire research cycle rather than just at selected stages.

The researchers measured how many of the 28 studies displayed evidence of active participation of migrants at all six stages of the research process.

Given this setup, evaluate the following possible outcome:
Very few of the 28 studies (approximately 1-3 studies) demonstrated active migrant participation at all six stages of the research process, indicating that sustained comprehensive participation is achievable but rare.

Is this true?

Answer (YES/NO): YES